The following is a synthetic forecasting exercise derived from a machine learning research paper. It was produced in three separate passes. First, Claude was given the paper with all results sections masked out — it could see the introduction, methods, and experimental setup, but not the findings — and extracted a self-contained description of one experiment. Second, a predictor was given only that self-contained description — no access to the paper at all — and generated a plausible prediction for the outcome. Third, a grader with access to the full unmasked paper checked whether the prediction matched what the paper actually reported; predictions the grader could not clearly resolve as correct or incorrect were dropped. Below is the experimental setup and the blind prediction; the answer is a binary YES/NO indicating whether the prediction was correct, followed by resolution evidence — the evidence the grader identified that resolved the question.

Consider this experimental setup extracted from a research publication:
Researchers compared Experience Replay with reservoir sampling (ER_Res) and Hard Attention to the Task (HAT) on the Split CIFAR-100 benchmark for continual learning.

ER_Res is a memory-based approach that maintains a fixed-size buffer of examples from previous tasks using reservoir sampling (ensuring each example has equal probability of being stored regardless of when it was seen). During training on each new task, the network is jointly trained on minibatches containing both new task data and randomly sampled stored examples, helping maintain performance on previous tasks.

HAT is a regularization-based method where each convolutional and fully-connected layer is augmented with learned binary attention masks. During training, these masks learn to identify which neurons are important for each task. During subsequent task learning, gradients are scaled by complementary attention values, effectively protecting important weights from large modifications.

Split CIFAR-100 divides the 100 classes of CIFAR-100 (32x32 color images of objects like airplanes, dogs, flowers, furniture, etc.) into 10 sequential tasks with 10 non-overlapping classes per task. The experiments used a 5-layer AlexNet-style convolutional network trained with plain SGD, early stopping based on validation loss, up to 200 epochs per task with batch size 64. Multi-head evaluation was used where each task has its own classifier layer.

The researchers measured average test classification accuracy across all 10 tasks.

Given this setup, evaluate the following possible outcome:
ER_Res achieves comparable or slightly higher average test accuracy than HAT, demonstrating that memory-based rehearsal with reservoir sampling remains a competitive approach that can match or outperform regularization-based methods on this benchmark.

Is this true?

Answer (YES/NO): NO